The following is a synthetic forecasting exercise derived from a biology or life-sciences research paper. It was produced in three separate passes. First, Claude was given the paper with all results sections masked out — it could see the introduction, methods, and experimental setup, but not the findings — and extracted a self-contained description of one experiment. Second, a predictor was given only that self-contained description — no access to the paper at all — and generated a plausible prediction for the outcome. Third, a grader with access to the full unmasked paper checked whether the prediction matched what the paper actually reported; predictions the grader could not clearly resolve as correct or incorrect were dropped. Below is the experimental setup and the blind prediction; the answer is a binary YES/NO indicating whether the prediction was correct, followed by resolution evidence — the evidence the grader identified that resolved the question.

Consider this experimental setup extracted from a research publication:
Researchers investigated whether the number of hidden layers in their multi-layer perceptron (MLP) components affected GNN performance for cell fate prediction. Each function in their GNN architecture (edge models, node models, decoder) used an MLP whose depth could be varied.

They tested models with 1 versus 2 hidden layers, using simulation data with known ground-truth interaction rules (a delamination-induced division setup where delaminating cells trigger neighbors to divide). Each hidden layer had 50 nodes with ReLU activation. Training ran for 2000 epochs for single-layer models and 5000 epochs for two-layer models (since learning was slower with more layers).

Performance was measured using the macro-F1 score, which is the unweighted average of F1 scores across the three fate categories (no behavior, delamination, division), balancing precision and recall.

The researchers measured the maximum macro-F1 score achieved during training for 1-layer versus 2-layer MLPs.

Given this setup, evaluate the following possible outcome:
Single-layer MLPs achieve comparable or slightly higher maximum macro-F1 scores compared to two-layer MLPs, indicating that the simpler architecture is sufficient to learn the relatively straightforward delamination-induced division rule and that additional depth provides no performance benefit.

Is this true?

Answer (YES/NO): YES